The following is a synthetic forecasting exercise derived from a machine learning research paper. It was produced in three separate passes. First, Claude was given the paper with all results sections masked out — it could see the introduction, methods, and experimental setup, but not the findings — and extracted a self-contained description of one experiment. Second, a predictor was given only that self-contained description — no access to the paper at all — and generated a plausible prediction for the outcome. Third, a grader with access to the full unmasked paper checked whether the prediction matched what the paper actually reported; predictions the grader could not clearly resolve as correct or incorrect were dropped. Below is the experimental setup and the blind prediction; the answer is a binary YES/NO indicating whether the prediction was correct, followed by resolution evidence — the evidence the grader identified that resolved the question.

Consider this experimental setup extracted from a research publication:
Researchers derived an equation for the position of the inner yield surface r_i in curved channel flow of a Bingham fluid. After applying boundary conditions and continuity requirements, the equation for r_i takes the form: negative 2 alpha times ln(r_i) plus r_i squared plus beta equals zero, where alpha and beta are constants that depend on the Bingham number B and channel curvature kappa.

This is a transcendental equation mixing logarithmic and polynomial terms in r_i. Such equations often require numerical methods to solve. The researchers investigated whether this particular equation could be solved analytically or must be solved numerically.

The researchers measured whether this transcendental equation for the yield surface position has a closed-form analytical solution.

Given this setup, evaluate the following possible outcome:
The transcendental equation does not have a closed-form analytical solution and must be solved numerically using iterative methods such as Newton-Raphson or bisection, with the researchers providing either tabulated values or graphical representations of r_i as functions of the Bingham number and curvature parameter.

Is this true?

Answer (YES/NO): NO